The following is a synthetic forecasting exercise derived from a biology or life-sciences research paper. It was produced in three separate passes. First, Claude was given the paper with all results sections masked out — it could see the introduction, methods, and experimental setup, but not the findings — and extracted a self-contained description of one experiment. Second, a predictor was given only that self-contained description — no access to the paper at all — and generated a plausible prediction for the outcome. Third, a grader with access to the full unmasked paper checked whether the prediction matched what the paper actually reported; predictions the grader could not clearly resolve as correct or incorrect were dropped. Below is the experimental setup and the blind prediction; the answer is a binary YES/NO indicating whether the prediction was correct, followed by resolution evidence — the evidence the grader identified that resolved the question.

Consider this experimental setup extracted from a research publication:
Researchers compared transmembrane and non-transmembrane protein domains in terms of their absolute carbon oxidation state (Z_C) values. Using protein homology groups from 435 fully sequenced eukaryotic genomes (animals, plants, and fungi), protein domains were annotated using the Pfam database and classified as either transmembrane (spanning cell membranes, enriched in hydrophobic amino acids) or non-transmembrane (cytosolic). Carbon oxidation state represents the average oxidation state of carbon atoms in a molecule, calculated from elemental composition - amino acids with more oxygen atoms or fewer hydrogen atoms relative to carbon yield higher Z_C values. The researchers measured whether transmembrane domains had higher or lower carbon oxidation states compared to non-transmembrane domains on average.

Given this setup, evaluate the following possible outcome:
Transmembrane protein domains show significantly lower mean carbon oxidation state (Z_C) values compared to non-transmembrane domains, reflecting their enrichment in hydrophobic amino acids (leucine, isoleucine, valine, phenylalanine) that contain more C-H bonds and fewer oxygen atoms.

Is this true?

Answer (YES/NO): YES